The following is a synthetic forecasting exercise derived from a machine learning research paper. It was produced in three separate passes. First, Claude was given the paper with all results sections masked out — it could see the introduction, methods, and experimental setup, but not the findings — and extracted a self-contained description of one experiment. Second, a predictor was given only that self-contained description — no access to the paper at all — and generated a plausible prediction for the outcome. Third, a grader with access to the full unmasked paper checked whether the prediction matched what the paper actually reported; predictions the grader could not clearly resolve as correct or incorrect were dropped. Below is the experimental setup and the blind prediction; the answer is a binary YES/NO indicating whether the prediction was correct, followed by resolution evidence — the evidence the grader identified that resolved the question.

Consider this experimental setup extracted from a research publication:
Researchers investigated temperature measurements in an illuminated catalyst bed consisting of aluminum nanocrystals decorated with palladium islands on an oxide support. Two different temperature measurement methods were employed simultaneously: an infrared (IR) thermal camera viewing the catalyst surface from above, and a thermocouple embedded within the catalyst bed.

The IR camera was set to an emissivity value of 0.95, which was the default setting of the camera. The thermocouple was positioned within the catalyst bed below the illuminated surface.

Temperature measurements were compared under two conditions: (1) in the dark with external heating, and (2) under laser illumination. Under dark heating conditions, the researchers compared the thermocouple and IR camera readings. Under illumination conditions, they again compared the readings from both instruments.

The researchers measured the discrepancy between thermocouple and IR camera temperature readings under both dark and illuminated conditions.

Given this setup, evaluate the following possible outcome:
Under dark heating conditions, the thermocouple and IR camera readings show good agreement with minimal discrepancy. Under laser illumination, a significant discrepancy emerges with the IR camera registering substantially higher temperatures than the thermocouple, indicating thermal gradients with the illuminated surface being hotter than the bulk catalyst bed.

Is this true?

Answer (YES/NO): NO